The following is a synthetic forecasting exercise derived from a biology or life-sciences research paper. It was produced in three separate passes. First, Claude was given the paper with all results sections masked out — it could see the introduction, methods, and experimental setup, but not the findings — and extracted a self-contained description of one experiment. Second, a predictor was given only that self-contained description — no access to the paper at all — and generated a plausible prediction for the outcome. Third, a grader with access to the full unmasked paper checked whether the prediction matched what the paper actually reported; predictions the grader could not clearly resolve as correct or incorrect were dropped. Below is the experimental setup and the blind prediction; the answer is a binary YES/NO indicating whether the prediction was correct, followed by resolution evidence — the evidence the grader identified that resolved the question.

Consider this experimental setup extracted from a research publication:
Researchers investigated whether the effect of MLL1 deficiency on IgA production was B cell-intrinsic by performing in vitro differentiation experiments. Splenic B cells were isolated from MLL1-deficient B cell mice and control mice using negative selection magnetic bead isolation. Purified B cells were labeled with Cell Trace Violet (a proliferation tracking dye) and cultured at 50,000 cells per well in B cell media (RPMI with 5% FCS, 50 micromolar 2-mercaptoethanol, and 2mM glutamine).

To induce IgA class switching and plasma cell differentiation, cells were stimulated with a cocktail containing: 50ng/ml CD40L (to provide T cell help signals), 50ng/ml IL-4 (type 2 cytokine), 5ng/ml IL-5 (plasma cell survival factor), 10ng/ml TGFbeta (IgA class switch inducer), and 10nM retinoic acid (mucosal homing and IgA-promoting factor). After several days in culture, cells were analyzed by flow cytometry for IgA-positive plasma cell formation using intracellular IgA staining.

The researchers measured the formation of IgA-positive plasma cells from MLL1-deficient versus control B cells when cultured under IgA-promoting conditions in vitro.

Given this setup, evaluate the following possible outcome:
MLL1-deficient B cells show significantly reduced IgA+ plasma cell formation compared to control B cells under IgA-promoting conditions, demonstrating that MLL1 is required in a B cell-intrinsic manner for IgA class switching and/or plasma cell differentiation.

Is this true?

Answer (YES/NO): NO